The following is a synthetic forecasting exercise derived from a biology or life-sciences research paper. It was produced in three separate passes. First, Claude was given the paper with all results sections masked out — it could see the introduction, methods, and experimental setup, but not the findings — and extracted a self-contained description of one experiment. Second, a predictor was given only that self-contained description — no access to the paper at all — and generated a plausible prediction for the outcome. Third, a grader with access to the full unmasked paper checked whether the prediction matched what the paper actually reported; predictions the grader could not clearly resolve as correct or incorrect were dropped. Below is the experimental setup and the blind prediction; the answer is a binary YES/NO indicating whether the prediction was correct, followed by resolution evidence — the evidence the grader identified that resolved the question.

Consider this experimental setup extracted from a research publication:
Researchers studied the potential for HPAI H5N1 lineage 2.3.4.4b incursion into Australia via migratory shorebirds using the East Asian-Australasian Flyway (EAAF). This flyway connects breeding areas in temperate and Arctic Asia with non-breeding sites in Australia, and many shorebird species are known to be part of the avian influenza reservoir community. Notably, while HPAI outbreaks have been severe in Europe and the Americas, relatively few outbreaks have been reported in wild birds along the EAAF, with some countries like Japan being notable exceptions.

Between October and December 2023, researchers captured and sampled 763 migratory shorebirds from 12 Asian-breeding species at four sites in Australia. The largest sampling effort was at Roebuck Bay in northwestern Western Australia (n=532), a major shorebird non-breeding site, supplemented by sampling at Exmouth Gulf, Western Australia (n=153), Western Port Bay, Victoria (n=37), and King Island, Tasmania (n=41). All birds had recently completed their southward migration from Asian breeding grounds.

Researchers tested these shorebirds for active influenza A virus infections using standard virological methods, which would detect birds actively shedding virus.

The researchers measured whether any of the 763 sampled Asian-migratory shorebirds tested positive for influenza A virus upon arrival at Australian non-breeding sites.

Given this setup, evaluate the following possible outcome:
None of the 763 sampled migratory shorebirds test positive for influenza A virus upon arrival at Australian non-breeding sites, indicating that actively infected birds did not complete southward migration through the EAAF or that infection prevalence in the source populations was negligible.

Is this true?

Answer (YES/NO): YES